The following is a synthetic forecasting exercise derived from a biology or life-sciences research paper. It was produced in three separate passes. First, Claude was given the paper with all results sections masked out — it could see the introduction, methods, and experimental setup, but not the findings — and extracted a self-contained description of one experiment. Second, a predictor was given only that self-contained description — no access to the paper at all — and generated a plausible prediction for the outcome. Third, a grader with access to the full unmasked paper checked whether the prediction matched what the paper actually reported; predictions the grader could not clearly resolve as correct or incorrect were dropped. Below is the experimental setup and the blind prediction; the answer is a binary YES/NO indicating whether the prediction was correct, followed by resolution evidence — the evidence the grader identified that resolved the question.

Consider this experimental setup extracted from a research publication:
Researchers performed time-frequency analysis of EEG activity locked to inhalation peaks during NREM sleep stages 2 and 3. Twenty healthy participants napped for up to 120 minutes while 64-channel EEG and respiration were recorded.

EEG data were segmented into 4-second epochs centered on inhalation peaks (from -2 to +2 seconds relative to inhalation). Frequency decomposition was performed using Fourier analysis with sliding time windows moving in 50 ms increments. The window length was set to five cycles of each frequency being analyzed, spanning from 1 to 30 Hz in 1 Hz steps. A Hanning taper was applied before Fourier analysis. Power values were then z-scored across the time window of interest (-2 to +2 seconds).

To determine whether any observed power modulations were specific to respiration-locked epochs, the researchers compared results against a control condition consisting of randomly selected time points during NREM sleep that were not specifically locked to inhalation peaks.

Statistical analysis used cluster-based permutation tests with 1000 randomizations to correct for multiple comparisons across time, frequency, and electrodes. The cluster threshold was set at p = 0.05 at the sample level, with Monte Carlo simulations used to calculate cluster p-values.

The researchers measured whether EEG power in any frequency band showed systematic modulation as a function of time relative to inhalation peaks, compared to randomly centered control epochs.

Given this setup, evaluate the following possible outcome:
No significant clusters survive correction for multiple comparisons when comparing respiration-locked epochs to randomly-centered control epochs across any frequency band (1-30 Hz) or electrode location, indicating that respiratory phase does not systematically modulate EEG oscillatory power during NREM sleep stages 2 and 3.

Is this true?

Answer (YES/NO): NO